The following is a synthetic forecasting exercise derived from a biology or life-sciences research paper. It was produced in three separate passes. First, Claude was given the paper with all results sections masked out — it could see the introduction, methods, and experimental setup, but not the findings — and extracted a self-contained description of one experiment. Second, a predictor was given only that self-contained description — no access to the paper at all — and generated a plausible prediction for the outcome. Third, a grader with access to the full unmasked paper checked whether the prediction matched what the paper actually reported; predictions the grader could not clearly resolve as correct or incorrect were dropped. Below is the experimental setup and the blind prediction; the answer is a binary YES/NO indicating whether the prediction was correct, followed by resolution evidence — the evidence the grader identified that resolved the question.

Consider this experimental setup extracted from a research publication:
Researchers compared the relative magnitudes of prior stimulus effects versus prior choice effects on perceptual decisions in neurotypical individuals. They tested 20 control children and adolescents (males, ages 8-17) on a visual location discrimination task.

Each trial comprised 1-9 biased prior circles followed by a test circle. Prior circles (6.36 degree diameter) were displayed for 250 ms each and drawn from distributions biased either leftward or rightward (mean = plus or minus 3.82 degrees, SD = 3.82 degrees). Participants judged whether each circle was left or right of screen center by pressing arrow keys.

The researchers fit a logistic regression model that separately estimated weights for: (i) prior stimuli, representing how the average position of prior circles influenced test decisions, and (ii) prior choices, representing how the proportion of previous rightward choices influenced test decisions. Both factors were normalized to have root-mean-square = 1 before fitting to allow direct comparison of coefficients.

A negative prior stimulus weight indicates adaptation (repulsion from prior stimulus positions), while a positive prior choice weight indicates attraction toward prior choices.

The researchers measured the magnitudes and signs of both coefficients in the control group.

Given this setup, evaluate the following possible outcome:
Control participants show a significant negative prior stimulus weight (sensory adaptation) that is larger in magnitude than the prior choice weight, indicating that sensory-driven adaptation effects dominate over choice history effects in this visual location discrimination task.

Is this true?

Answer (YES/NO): NO